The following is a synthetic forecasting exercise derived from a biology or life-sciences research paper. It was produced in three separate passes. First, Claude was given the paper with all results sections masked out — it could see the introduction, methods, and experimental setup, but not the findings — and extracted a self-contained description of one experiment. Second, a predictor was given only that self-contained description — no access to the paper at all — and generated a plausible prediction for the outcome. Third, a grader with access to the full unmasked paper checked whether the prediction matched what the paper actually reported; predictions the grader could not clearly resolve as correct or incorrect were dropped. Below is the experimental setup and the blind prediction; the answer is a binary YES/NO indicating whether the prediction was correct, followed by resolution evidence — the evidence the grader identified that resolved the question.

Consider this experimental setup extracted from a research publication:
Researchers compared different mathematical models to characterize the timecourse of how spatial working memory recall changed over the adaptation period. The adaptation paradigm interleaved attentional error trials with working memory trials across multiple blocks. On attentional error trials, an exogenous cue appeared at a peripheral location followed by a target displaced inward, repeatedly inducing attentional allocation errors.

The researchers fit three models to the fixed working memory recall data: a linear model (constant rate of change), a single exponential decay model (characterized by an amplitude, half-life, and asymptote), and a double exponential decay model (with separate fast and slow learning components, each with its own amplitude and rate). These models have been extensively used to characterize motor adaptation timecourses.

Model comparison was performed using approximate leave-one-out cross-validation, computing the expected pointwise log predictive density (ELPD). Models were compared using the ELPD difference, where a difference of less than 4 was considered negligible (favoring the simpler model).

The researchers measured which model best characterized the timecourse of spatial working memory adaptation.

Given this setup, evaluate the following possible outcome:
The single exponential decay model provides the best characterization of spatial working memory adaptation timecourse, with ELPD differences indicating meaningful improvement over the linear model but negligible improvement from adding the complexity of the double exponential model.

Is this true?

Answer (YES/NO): NO